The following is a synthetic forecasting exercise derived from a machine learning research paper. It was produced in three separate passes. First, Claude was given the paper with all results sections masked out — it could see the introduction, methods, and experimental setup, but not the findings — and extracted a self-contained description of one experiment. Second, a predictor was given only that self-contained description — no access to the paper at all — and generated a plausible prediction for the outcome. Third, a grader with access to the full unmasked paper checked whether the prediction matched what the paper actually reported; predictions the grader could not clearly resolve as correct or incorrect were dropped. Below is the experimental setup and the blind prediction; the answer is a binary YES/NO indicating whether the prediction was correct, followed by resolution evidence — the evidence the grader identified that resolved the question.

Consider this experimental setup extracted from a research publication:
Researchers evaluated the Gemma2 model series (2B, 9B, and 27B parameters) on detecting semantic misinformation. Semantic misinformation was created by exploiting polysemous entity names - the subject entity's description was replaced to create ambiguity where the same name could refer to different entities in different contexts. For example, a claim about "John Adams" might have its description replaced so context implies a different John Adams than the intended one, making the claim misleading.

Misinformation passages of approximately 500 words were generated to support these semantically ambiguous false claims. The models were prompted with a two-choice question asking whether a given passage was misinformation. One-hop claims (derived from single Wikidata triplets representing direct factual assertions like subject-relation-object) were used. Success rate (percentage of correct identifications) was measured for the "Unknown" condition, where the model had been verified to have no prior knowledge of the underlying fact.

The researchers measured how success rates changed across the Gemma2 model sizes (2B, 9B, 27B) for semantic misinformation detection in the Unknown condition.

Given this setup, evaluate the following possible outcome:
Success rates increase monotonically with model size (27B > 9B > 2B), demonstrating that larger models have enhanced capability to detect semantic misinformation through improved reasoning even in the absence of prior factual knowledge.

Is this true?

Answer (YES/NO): NO